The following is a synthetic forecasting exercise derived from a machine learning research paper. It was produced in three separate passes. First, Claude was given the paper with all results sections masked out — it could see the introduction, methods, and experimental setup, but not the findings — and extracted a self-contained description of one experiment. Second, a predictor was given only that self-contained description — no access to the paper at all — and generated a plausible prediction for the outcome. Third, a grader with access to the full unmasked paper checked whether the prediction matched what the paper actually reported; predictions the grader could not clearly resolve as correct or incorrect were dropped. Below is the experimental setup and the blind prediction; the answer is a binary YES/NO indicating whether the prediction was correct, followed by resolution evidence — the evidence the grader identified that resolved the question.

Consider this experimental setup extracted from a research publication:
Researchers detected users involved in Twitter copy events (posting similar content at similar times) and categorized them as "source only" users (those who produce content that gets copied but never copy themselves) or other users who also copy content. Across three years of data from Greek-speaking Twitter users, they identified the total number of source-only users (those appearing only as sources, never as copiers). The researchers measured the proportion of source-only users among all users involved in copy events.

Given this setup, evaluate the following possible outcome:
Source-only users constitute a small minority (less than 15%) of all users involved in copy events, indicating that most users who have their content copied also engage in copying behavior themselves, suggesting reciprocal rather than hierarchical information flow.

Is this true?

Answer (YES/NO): NO